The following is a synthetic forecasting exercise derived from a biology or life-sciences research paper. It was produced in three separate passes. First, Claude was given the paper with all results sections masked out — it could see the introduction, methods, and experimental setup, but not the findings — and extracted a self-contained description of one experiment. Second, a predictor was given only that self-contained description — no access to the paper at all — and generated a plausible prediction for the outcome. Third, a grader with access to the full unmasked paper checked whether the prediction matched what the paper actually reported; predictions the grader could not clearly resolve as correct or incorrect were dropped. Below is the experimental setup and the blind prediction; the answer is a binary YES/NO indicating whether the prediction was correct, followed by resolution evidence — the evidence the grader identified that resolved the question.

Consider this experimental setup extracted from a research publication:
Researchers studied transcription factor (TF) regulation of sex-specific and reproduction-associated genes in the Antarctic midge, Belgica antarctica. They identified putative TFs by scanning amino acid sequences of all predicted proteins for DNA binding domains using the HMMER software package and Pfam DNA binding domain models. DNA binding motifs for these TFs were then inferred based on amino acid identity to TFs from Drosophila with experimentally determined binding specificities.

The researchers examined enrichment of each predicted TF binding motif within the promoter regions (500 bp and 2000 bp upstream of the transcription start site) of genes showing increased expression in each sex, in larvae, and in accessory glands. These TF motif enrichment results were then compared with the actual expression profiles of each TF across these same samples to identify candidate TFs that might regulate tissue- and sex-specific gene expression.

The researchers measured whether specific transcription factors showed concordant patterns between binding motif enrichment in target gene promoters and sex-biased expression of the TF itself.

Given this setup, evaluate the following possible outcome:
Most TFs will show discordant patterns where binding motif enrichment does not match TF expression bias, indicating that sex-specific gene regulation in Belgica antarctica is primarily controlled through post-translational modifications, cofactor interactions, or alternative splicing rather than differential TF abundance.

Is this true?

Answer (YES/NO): NO